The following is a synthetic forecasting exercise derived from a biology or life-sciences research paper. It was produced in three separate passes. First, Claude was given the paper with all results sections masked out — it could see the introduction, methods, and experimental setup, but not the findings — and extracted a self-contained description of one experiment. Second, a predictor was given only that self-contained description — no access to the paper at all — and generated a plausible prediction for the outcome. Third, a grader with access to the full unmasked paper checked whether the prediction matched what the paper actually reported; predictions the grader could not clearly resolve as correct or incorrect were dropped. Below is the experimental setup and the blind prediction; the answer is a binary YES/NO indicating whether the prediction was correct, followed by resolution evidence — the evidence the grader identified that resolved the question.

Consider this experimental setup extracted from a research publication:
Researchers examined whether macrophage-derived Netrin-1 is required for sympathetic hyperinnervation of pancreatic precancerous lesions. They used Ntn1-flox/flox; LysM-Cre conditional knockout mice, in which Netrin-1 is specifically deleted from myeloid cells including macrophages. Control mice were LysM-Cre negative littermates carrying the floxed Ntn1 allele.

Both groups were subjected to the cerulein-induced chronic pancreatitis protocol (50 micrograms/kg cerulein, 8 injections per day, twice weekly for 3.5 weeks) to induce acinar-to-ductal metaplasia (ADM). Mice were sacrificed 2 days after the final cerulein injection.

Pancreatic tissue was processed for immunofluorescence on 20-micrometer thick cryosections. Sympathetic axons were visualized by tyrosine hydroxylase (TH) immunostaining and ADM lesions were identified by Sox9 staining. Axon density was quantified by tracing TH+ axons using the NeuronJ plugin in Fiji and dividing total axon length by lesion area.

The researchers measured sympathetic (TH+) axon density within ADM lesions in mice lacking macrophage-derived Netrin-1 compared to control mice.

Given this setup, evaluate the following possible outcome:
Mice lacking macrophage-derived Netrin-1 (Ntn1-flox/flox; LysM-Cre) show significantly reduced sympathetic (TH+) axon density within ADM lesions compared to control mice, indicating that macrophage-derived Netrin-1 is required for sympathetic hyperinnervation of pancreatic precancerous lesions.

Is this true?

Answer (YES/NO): NO